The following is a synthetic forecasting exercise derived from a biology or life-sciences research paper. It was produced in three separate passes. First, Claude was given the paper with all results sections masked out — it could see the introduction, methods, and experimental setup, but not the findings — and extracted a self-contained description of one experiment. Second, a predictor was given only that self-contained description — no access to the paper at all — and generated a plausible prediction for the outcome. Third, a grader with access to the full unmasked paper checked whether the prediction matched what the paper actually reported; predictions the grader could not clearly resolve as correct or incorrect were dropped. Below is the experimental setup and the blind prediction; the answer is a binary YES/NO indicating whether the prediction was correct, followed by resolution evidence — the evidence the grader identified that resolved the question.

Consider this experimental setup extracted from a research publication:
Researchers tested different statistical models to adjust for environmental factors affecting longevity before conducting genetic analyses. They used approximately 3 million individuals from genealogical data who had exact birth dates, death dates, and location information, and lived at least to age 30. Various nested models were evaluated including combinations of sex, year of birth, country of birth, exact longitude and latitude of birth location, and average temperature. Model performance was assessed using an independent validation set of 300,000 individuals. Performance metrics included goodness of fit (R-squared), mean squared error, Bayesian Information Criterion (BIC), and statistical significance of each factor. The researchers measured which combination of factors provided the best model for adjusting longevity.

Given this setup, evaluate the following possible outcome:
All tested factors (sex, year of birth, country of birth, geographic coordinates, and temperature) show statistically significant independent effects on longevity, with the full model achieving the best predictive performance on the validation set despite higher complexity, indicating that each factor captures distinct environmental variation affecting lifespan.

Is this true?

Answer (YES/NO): NO